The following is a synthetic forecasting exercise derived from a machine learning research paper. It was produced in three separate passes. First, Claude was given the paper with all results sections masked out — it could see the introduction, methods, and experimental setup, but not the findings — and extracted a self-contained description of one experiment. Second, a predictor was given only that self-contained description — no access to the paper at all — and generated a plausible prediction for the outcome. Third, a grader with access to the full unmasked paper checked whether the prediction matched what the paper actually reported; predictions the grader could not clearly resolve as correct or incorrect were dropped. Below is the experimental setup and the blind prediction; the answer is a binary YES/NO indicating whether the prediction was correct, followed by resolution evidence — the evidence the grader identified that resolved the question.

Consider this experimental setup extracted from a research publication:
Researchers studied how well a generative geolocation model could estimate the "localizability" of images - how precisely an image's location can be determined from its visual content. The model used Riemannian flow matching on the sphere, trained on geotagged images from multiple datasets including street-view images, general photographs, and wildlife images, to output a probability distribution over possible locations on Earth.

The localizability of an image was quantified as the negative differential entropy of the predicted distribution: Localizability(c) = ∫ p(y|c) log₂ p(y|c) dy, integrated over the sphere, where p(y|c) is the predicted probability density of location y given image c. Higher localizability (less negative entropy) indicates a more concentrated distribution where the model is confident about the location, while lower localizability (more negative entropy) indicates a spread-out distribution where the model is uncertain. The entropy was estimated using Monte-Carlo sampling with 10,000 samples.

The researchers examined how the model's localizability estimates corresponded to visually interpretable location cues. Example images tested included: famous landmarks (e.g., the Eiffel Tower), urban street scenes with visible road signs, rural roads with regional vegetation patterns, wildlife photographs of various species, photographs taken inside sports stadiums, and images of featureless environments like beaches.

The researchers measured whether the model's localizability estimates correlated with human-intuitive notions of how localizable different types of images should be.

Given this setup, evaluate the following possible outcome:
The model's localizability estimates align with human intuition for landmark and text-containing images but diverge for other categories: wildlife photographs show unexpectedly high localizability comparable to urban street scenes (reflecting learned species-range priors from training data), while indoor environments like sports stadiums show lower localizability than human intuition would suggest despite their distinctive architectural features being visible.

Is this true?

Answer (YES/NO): NO